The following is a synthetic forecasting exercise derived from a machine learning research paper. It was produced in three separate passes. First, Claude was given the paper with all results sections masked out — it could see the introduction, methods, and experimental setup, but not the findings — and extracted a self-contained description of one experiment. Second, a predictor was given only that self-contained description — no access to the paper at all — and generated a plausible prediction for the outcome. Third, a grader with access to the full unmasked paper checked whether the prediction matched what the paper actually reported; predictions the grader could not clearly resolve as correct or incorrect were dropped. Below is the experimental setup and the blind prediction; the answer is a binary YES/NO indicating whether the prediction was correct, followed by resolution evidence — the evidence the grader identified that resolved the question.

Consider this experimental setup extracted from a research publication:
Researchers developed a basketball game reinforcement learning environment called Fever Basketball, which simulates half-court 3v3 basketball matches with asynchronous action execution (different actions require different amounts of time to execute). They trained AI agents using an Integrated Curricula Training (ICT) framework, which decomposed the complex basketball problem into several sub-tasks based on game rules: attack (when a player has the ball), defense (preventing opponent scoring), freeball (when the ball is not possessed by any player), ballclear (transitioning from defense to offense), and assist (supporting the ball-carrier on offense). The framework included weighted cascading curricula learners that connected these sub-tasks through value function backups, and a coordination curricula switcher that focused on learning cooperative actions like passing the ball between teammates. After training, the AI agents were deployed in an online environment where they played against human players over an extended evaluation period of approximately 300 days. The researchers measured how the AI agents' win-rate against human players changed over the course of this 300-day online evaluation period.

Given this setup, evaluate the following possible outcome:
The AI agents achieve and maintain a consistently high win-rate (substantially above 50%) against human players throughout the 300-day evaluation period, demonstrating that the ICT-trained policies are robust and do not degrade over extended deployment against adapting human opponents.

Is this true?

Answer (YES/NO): NO